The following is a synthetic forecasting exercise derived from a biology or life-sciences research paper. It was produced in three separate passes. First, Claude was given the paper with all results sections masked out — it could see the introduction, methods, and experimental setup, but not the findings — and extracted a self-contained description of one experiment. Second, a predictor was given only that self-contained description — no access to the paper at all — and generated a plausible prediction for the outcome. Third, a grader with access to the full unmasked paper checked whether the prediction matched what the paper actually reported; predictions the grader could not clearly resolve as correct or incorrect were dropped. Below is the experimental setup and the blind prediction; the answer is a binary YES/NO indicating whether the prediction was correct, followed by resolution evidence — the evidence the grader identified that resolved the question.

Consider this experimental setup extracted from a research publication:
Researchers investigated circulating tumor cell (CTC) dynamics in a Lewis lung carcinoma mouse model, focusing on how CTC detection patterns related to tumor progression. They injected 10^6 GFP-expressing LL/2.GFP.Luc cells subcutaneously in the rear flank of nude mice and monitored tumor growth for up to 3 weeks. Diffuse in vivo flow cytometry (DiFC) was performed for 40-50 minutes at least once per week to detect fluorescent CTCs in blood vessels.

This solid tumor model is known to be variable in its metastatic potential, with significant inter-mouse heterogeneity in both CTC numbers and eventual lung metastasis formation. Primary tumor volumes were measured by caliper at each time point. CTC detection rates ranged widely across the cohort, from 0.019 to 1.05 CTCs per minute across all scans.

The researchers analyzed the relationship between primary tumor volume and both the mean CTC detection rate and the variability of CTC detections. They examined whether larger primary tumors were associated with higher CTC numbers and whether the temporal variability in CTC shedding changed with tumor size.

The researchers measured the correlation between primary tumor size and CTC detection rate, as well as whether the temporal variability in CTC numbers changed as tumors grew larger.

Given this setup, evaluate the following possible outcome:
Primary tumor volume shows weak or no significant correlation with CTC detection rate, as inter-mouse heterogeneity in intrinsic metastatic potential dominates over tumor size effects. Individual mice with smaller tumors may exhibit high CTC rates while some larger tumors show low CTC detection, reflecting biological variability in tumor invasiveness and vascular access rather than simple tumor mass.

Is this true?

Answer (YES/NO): NO